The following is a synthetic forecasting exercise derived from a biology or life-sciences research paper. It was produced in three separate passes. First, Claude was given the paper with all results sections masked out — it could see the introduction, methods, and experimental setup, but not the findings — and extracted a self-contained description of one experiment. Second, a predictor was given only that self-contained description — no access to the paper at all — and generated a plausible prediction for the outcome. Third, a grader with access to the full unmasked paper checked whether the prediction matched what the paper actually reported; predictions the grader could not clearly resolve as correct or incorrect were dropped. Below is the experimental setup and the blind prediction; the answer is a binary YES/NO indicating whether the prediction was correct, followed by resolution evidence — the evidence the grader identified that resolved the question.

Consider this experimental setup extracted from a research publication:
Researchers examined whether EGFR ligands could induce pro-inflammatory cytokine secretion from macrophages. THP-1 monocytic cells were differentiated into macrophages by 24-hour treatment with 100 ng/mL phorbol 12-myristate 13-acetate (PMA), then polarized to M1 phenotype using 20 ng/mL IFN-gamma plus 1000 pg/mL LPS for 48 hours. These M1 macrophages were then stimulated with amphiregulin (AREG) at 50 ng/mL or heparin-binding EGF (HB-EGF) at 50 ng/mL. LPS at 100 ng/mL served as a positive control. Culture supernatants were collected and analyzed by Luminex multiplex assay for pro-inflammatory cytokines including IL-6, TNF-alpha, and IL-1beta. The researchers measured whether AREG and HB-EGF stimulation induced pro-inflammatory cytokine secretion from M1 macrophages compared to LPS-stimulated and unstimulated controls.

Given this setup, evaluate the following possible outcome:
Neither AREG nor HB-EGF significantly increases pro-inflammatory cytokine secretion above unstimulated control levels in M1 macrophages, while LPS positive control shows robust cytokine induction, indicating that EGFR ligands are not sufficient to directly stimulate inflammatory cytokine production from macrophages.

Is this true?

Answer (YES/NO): YES